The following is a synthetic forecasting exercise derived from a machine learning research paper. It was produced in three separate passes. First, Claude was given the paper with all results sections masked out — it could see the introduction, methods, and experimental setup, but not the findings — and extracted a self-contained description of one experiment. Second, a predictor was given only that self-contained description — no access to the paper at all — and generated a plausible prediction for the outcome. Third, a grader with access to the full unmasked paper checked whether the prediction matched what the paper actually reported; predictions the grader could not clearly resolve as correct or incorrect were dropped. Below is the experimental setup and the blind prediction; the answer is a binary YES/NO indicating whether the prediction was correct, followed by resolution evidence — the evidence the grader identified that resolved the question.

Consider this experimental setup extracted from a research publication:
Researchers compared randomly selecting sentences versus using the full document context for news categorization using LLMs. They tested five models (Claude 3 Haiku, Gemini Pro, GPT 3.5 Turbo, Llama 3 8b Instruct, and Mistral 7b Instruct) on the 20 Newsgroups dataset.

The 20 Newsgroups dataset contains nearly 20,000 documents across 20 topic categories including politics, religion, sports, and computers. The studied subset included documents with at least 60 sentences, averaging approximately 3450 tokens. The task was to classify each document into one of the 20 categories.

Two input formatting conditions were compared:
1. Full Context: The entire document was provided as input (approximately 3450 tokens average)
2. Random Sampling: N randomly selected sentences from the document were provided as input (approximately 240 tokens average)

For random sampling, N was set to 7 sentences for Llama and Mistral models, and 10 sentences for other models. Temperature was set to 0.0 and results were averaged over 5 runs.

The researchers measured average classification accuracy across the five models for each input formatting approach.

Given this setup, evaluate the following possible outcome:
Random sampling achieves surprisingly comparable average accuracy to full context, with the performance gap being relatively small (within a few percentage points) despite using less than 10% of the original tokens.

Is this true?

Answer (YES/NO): YES